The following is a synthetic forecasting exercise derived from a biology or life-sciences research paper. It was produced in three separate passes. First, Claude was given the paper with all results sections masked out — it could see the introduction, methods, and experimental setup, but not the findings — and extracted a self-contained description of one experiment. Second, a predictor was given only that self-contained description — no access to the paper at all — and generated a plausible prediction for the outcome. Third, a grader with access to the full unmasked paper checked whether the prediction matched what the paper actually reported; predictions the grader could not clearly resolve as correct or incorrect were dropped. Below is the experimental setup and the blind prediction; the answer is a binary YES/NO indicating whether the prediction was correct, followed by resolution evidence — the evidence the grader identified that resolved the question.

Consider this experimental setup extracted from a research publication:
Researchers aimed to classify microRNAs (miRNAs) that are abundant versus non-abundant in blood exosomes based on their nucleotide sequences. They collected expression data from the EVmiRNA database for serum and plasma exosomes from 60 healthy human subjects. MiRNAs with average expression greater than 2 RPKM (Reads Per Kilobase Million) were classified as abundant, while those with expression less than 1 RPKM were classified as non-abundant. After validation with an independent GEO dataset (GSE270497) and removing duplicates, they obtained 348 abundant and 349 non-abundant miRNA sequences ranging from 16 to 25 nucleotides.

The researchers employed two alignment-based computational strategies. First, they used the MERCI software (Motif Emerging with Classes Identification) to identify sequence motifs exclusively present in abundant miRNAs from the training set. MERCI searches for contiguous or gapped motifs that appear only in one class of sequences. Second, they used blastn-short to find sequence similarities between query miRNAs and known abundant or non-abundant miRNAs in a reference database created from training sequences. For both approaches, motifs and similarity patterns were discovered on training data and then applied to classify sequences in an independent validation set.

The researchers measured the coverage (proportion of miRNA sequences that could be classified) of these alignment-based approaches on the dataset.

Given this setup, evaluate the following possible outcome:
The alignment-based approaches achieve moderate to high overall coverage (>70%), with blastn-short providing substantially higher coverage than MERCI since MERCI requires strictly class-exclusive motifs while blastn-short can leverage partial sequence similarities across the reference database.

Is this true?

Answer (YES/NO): NO